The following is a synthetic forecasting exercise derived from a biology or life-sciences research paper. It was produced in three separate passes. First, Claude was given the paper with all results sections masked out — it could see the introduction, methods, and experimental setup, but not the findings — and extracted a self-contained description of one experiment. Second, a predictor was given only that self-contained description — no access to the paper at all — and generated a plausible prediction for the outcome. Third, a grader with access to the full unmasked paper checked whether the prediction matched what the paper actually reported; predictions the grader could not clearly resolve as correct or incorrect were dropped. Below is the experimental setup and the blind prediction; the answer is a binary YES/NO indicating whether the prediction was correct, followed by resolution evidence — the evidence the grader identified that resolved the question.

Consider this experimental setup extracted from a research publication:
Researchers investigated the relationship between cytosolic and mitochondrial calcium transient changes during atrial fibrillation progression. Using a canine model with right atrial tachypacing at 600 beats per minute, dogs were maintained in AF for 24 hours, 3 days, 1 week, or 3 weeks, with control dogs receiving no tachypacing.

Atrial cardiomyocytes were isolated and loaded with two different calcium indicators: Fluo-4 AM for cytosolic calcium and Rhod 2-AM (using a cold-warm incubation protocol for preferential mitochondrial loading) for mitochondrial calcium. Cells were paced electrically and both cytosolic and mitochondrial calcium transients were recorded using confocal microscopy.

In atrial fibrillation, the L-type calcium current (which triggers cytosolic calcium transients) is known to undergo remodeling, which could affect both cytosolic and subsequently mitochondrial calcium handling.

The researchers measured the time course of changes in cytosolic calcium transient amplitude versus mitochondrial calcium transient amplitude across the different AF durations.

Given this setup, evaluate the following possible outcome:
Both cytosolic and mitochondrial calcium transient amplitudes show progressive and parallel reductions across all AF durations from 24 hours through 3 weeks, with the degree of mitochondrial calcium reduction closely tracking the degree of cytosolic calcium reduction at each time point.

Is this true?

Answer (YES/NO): NO